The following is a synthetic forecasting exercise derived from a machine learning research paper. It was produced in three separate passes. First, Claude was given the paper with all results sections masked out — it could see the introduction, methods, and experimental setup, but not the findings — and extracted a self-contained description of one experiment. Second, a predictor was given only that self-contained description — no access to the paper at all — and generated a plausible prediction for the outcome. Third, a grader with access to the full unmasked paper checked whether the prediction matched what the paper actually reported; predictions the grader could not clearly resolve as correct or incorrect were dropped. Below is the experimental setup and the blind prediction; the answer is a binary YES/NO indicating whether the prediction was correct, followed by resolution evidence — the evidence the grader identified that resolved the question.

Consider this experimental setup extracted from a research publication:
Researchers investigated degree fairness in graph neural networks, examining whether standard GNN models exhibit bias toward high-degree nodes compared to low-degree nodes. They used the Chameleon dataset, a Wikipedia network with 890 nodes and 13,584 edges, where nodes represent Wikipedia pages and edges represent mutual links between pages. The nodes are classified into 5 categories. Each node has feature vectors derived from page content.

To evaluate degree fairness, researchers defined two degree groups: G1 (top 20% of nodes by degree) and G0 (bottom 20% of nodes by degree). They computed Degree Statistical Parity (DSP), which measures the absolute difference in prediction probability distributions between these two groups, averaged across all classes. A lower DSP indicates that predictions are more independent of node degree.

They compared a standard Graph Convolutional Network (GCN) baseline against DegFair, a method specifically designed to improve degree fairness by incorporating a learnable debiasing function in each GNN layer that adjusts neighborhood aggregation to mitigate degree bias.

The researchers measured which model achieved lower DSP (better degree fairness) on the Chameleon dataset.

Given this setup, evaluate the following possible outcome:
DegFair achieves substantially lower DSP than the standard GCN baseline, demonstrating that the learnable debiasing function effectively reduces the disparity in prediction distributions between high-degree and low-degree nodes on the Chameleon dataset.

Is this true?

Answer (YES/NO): NO